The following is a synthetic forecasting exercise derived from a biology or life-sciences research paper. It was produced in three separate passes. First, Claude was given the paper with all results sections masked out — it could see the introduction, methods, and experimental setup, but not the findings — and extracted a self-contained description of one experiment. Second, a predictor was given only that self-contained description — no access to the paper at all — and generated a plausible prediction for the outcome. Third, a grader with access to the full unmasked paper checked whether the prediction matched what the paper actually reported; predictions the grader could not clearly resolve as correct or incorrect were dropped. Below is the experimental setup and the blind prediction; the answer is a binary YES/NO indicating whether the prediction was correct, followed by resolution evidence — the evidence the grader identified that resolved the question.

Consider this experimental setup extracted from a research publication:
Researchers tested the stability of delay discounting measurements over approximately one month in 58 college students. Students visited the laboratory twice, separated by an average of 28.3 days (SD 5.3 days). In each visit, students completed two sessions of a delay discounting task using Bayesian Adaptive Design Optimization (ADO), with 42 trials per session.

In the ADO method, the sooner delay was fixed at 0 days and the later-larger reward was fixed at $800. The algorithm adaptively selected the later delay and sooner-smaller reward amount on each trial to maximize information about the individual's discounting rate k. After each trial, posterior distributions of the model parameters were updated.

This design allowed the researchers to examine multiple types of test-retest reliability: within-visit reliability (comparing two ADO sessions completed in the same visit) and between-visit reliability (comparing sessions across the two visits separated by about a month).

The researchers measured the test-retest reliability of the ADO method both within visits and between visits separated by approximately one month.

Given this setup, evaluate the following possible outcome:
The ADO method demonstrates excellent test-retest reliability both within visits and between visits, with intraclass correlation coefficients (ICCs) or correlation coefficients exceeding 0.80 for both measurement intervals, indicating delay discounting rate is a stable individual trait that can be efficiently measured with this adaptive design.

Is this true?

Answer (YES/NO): NO